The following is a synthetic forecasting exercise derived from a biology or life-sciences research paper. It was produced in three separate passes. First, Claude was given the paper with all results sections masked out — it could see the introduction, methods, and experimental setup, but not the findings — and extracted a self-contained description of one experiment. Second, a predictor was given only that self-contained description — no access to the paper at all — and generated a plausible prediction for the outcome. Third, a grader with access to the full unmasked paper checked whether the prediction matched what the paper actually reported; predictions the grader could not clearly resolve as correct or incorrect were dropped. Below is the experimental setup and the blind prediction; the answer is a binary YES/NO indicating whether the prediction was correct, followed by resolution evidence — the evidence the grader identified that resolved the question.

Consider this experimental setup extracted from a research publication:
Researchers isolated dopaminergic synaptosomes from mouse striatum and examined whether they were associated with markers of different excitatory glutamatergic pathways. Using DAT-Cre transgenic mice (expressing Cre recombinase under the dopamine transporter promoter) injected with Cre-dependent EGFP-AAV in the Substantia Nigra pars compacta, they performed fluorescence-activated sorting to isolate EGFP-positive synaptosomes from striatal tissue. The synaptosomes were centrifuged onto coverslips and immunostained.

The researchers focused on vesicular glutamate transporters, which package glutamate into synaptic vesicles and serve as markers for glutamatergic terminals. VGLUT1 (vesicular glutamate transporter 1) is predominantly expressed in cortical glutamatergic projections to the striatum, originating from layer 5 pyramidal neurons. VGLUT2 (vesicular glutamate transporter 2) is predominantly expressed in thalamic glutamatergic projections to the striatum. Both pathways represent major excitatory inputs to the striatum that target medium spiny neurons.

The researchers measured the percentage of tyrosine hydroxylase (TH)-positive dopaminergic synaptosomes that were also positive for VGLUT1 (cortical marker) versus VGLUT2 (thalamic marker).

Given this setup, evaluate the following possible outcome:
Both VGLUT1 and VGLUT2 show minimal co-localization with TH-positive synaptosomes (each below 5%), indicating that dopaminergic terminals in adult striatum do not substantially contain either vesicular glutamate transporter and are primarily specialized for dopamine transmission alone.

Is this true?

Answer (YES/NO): NO